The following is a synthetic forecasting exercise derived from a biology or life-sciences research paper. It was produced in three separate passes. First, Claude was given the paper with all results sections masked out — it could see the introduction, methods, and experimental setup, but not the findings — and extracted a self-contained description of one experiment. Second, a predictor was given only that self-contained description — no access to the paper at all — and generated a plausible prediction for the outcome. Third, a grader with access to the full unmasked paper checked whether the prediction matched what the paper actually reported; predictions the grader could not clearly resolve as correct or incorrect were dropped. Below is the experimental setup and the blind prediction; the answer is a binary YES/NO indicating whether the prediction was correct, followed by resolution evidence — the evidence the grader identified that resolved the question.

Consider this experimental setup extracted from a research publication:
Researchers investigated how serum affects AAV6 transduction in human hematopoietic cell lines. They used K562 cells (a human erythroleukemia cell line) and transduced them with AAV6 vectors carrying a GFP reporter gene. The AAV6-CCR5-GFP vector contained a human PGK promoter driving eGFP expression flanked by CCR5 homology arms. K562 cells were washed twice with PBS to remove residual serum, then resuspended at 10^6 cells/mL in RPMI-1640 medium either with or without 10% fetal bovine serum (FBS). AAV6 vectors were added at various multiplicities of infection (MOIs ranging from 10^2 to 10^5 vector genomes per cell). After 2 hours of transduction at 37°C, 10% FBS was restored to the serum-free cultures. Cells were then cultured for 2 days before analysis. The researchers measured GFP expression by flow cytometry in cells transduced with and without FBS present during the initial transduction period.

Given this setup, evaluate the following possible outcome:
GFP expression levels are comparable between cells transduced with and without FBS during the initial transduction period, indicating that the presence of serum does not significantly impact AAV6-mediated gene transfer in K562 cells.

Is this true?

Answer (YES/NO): NO